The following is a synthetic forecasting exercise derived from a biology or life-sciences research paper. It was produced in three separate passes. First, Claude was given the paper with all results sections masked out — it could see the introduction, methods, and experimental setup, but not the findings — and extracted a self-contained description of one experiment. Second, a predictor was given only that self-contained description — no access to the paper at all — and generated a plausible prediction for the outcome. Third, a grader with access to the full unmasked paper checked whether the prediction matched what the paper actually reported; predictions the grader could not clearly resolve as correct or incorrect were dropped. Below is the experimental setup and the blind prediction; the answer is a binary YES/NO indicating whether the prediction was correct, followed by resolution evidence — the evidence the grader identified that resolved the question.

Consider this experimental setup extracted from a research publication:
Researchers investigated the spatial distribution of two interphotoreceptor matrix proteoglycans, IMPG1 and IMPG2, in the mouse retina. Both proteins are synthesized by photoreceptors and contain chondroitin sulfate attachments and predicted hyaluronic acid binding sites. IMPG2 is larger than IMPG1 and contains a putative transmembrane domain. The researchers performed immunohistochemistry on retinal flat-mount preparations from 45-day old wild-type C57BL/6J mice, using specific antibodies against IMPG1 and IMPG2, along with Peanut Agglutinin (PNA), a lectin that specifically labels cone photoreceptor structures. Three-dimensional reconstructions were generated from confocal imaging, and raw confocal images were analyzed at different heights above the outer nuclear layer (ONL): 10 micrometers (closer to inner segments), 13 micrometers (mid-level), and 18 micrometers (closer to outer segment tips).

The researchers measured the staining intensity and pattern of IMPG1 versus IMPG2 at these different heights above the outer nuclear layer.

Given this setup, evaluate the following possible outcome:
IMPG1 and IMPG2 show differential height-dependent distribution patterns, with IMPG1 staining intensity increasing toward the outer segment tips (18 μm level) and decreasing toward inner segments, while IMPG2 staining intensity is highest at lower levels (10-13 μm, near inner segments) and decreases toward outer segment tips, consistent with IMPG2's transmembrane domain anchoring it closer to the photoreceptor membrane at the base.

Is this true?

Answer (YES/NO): YES